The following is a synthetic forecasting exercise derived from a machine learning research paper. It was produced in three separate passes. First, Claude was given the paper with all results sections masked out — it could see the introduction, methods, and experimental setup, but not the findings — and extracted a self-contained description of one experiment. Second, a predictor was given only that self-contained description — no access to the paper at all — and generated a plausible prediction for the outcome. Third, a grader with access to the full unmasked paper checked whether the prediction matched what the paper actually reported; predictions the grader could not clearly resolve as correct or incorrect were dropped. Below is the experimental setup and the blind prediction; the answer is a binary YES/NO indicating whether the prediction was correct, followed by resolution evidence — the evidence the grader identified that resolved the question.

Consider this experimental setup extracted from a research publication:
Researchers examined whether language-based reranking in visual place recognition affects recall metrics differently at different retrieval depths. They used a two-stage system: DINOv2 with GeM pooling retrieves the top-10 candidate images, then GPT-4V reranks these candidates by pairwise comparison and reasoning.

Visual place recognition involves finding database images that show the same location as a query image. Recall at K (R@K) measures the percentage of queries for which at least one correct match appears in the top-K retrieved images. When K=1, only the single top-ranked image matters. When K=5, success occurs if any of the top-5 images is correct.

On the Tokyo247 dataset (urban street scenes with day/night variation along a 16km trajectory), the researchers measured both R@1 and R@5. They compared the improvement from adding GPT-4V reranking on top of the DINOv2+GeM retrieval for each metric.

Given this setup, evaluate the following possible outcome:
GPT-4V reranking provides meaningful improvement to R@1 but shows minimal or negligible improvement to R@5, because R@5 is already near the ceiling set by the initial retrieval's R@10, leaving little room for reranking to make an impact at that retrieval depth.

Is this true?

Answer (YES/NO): YES